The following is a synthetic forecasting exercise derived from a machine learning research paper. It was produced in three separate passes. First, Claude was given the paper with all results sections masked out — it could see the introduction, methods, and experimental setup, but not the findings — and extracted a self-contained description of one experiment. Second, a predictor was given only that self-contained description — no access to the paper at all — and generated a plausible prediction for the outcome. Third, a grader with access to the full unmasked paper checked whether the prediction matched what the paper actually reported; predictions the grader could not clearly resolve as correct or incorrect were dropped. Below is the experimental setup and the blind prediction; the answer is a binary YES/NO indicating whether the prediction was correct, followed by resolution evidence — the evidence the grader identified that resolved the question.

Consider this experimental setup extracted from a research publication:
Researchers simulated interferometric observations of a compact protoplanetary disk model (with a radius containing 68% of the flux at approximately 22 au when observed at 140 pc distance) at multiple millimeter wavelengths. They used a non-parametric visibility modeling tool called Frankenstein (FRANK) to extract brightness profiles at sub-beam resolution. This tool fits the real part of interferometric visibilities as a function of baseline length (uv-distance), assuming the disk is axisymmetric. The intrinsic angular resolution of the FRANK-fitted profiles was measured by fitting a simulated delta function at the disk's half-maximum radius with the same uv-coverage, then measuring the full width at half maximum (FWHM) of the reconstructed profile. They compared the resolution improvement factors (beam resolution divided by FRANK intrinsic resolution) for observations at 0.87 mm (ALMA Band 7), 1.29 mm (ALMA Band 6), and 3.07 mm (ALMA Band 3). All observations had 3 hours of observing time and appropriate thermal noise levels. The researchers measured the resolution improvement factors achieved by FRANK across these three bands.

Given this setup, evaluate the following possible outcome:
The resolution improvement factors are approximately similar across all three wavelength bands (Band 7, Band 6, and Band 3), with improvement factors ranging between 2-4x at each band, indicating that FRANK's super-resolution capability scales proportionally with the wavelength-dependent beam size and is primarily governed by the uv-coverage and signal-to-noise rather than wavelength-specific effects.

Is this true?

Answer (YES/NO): NO